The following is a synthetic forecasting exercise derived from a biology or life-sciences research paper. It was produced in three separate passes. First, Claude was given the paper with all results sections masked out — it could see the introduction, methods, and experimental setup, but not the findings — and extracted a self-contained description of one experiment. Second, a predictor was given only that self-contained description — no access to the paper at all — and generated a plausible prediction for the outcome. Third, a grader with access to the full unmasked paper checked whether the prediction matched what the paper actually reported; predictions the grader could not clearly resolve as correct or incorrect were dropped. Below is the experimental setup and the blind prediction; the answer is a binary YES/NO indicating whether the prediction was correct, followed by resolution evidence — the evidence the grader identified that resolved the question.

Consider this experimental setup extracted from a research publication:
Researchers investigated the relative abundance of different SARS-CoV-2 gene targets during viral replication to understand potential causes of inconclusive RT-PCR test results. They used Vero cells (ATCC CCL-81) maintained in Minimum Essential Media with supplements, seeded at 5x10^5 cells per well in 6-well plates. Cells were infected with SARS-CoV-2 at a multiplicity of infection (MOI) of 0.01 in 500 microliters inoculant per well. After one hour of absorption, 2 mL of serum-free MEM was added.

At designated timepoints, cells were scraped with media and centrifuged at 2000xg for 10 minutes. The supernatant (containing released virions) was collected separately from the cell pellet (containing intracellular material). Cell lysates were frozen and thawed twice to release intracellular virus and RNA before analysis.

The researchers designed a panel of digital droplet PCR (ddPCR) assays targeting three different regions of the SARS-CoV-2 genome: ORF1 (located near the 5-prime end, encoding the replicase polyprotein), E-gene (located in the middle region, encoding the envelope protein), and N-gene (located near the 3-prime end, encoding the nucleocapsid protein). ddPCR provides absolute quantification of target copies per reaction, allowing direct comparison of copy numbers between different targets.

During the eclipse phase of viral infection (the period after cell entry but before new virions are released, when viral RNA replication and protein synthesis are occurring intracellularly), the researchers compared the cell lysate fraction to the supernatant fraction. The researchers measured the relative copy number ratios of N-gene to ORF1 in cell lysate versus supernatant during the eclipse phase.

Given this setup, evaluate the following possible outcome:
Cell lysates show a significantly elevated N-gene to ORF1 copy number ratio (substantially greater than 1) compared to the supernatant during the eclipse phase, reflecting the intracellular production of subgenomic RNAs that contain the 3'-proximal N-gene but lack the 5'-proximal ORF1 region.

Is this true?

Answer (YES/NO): YES